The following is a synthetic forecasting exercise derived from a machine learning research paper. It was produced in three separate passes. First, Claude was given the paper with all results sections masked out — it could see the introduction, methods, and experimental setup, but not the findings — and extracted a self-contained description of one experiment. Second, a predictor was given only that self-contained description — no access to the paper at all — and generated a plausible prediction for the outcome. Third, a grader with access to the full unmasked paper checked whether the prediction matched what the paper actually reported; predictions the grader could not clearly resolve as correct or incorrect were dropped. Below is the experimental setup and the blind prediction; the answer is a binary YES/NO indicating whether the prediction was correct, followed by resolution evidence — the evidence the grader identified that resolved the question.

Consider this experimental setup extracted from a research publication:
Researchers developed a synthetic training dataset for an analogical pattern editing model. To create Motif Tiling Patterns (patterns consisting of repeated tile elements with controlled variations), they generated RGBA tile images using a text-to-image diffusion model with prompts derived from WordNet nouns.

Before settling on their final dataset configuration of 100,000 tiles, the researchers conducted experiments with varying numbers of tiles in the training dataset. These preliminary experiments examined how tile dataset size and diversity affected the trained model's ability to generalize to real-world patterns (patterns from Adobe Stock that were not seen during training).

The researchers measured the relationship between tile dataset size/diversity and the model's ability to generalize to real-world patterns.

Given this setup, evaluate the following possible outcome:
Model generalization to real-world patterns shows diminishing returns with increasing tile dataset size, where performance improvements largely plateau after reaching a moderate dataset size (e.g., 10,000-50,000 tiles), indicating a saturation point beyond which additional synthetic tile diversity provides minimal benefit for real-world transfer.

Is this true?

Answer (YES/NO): NO